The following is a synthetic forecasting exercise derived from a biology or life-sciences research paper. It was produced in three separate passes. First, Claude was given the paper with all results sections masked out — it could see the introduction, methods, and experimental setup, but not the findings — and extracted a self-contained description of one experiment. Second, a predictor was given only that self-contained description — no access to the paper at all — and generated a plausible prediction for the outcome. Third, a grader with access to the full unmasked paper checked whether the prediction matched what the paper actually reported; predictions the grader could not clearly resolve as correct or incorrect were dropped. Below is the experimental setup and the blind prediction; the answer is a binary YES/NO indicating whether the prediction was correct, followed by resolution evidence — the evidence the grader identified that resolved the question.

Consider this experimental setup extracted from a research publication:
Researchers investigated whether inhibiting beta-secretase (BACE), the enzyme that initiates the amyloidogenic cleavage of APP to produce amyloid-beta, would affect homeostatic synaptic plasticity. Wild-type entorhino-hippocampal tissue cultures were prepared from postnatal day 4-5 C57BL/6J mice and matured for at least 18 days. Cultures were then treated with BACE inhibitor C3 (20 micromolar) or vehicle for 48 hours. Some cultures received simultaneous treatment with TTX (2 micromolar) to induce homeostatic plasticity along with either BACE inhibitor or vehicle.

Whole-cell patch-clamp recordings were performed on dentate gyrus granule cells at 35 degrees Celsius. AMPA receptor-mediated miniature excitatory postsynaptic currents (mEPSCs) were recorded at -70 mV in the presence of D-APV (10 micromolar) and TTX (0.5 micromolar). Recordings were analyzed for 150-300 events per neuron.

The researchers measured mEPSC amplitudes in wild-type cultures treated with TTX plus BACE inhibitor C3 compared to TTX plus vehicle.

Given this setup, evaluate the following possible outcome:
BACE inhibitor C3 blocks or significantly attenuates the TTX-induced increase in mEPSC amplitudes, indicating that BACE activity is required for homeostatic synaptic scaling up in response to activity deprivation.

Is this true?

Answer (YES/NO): YES